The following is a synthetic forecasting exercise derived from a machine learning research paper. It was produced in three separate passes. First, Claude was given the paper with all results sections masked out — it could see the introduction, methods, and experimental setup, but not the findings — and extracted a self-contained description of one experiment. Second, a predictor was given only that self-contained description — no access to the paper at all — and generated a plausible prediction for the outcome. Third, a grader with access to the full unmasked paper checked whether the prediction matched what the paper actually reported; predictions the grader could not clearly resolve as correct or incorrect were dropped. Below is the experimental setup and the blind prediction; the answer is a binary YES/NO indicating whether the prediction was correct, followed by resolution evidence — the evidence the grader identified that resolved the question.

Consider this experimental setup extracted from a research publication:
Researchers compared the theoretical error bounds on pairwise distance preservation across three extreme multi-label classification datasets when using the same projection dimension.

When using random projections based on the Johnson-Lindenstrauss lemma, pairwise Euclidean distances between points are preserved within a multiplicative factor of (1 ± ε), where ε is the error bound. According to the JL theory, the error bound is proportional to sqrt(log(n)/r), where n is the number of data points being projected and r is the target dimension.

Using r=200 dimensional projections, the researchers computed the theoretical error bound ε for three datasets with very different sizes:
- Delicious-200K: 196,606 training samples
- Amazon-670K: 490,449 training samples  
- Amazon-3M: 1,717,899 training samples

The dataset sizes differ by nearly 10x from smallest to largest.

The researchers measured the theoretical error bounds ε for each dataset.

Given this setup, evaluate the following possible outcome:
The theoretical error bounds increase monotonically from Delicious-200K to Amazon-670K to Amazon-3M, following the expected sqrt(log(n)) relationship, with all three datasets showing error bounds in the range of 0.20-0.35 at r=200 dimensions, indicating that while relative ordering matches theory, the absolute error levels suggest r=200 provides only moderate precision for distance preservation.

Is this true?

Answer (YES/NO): NO